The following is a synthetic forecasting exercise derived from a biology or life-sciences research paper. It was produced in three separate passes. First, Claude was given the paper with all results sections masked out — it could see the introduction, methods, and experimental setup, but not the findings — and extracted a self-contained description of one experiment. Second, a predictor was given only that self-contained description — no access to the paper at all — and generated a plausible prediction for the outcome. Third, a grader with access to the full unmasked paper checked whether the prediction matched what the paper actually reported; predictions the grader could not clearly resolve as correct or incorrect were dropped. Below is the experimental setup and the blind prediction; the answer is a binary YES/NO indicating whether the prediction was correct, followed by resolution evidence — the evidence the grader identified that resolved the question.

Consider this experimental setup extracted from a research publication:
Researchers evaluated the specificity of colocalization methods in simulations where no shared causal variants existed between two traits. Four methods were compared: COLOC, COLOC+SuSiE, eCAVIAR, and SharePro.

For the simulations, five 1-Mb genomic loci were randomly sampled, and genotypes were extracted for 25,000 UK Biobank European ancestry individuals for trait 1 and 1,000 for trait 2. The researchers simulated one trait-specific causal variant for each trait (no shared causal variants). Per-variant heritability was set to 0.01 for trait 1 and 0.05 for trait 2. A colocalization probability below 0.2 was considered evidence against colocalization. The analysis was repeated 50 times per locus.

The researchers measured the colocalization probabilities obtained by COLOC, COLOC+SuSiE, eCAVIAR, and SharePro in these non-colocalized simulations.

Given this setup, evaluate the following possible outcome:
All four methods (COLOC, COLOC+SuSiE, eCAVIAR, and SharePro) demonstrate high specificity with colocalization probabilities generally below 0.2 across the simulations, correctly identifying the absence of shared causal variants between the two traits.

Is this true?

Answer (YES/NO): YES